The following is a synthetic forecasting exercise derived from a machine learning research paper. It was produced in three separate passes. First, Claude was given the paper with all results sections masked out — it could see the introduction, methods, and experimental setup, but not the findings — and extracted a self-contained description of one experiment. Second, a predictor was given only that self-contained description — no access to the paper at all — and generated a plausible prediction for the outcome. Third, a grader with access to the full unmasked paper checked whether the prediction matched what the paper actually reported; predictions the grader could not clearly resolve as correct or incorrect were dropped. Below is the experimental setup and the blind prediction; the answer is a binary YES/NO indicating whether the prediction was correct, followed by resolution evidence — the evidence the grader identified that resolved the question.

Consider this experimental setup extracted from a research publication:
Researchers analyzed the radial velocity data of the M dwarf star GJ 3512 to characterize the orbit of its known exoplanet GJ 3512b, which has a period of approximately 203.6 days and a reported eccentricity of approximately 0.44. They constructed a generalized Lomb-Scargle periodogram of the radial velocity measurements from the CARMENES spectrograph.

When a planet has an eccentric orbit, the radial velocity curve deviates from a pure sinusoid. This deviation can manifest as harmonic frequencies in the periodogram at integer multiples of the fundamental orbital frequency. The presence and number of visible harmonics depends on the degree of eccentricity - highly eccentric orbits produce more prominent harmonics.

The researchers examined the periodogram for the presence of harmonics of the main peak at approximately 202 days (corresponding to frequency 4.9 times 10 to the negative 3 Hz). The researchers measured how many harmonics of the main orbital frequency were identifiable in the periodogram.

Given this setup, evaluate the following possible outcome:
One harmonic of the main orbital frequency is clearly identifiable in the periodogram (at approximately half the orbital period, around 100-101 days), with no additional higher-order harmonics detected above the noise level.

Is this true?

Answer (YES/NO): NO